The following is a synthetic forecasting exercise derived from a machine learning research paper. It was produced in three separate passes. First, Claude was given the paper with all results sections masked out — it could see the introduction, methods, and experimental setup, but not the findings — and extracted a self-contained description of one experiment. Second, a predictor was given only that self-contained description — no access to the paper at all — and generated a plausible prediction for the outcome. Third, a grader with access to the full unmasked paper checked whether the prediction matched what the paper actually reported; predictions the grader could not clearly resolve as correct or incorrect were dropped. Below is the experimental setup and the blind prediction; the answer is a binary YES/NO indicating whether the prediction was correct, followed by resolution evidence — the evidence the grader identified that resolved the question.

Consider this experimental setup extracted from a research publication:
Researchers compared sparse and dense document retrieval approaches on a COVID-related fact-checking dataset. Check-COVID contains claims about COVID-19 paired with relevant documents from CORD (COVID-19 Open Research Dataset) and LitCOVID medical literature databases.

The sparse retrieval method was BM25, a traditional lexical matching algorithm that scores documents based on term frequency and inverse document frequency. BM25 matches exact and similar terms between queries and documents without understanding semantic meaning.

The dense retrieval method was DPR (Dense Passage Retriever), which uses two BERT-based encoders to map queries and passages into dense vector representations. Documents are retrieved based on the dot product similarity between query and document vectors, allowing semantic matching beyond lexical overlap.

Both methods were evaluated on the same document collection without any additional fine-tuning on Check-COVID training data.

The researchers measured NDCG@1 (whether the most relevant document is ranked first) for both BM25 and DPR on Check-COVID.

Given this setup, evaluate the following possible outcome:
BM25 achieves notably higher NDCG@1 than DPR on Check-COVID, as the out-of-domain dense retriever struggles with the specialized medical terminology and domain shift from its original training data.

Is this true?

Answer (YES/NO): NO